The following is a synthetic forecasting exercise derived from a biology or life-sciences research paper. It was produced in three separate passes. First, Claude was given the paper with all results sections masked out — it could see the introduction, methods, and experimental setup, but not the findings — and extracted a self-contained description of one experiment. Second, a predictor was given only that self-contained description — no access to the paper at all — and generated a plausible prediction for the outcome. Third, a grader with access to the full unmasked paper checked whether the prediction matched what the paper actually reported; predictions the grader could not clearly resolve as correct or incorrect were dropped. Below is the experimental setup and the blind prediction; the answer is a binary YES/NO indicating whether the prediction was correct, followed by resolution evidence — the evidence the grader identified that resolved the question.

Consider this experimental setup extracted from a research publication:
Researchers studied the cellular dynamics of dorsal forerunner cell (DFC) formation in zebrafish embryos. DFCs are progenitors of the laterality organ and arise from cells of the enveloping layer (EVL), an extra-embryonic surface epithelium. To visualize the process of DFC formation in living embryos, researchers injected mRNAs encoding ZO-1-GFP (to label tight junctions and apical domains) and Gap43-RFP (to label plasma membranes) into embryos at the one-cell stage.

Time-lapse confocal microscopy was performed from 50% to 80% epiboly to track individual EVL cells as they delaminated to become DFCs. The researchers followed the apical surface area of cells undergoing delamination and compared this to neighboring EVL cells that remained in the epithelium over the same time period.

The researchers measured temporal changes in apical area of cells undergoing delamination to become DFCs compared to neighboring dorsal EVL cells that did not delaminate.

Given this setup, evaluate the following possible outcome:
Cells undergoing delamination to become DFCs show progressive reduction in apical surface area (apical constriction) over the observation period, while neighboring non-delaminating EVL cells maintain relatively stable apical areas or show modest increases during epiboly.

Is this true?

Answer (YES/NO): YES